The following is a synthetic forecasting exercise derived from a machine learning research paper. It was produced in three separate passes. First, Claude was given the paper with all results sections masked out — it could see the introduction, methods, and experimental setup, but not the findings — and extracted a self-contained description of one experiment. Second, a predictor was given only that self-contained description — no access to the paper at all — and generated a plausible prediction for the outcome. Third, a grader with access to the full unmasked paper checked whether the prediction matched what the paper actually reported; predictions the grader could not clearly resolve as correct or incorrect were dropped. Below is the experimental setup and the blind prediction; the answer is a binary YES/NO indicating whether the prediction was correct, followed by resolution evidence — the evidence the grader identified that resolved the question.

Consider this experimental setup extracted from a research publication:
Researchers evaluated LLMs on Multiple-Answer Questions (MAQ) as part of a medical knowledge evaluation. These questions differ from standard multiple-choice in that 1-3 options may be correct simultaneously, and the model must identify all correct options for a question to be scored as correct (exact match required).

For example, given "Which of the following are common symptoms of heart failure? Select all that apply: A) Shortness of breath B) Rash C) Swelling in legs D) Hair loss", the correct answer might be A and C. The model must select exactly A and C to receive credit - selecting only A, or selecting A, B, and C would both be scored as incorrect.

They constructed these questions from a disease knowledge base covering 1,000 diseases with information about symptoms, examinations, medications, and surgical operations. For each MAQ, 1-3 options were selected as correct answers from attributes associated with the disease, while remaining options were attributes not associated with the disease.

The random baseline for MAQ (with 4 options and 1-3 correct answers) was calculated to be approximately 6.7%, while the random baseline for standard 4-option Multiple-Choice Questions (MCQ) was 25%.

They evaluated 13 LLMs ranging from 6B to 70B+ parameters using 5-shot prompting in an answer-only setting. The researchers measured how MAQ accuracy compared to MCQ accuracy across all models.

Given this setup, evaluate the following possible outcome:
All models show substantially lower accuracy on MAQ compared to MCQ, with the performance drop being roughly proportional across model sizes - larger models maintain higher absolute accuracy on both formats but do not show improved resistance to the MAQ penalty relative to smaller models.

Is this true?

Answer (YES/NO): NO